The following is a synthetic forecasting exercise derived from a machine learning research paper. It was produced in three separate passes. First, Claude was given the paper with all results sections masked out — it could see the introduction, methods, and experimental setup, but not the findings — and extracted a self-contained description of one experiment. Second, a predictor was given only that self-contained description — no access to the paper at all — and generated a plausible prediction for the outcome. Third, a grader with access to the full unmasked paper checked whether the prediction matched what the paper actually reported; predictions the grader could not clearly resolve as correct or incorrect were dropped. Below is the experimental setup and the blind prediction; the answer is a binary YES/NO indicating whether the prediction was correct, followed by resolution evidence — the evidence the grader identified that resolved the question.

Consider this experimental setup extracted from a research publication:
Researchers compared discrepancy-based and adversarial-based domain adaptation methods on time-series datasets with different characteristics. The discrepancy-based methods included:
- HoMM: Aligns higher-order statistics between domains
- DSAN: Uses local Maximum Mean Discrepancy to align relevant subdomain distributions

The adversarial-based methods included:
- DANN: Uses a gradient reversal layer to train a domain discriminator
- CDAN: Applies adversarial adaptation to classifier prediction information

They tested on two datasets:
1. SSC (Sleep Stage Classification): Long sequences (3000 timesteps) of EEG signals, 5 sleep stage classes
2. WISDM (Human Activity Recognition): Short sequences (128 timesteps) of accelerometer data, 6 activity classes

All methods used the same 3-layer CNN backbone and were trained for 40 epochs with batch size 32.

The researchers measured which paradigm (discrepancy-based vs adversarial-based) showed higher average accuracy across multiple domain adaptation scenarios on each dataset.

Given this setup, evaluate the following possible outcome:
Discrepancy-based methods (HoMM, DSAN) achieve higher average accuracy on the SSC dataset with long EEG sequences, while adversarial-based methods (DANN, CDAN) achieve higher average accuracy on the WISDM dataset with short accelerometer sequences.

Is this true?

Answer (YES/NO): NO